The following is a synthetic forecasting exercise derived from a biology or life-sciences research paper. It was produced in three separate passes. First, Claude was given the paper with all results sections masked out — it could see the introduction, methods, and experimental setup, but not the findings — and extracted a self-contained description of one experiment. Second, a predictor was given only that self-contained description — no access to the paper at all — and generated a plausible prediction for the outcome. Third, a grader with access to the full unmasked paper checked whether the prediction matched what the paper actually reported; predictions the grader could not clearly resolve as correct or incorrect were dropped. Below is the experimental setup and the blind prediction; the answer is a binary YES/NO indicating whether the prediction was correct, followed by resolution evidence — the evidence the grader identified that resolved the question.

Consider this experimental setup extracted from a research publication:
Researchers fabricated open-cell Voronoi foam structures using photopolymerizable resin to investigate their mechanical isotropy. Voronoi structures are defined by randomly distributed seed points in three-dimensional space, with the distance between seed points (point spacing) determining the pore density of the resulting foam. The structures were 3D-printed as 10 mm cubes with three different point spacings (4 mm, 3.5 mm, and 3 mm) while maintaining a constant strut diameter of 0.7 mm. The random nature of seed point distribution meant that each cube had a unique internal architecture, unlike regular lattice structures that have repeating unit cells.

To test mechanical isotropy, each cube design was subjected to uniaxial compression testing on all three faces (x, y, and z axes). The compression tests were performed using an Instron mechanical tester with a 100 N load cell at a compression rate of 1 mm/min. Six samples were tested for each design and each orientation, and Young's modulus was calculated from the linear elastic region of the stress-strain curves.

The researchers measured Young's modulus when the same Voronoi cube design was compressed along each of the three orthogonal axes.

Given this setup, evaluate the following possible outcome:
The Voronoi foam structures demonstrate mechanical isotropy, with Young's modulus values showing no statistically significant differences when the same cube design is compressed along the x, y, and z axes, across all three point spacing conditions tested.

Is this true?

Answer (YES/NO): NO